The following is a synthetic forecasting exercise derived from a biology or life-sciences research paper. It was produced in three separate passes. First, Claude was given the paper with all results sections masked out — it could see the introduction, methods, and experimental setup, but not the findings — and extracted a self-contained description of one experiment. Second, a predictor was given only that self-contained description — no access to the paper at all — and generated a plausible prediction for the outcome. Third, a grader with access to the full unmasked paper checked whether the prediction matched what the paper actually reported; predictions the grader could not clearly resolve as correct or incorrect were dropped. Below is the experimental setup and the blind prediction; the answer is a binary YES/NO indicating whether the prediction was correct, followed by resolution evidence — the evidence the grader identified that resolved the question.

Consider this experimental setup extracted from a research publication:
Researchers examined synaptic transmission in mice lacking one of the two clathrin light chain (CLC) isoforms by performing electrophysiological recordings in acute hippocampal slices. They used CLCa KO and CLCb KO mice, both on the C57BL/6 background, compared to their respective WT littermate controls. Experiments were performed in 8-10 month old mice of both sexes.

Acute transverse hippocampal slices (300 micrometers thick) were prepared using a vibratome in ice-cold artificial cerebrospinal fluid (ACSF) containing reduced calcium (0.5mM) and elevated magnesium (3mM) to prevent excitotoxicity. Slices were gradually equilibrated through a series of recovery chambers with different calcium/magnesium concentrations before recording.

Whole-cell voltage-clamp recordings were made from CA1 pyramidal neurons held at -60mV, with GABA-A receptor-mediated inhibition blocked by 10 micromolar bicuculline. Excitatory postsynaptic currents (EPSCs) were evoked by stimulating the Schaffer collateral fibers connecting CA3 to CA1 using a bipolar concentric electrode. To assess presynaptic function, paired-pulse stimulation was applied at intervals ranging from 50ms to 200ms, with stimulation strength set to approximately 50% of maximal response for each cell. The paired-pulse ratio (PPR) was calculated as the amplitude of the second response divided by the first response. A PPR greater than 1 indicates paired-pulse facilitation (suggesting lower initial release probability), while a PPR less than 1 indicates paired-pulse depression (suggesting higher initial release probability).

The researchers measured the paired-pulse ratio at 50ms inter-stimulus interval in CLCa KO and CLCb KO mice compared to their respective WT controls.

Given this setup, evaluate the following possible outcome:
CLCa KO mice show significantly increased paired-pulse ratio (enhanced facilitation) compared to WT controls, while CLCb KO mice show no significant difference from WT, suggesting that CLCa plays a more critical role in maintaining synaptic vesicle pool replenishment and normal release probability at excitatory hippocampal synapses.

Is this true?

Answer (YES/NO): YES